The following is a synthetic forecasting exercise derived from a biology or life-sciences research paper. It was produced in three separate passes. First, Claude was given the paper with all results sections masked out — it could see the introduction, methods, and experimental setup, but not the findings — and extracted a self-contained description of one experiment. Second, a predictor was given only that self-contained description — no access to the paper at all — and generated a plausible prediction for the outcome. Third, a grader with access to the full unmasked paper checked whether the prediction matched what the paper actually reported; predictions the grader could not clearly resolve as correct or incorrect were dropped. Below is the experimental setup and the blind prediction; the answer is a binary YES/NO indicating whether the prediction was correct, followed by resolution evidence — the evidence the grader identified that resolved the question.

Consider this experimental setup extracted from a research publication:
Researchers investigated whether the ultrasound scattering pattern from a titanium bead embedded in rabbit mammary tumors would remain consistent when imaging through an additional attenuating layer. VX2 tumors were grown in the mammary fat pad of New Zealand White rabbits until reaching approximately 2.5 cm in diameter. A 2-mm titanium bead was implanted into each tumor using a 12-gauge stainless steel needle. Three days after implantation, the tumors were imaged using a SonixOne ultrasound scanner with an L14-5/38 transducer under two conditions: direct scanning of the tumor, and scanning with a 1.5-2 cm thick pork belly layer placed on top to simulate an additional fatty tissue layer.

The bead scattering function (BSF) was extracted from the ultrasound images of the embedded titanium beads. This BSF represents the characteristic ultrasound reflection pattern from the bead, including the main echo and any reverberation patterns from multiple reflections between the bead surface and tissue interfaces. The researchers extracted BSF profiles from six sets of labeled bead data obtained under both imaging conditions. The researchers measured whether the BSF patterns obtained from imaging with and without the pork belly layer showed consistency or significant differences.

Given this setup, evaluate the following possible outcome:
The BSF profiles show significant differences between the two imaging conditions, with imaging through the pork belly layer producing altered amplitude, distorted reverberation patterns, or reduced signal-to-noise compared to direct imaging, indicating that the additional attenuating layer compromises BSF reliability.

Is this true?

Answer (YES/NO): NO